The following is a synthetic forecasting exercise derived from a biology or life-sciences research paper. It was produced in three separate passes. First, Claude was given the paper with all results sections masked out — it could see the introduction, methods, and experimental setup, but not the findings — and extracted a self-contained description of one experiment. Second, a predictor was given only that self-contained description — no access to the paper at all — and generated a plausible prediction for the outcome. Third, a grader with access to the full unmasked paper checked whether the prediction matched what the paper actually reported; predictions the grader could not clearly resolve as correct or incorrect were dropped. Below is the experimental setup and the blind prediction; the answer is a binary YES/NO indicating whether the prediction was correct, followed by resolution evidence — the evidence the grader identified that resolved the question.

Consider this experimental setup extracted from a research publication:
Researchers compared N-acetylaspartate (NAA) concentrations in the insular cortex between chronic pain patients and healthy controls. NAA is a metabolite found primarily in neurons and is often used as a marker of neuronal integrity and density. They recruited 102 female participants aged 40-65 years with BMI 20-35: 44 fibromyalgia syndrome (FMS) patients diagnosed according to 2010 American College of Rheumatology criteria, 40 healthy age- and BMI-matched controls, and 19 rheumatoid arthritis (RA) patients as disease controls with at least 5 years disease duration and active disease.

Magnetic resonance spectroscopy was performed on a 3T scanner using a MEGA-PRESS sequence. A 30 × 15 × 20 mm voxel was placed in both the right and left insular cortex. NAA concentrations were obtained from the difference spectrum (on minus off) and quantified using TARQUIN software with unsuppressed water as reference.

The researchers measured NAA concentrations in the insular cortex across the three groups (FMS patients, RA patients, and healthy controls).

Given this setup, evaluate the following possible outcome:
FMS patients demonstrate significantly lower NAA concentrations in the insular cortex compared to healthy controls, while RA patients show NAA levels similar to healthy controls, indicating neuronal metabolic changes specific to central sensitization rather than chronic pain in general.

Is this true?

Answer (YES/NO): NO